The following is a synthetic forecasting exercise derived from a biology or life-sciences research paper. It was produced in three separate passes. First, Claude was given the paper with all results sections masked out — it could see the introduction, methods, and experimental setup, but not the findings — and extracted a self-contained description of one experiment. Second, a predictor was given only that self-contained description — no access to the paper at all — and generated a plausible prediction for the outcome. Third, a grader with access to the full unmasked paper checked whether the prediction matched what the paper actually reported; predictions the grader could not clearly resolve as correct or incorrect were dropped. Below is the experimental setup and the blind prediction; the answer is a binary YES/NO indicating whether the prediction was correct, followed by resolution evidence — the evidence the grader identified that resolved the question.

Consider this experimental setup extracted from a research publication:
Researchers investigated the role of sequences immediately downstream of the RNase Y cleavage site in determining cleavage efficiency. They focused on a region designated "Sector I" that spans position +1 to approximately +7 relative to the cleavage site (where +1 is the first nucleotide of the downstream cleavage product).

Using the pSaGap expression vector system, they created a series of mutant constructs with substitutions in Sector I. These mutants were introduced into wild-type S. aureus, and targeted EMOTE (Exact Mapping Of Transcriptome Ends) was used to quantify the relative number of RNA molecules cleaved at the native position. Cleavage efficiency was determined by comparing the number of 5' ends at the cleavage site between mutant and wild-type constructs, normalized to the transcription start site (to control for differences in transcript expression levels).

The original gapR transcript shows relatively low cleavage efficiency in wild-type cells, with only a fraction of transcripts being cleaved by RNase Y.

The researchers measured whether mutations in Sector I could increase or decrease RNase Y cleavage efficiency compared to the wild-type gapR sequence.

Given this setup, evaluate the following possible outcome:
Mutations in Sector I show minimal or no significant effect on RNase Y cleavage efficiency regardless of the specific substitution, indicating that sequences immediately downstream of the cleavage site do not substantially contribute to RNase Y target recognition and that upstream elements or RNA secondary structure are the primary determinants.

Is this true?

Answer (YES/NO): NO